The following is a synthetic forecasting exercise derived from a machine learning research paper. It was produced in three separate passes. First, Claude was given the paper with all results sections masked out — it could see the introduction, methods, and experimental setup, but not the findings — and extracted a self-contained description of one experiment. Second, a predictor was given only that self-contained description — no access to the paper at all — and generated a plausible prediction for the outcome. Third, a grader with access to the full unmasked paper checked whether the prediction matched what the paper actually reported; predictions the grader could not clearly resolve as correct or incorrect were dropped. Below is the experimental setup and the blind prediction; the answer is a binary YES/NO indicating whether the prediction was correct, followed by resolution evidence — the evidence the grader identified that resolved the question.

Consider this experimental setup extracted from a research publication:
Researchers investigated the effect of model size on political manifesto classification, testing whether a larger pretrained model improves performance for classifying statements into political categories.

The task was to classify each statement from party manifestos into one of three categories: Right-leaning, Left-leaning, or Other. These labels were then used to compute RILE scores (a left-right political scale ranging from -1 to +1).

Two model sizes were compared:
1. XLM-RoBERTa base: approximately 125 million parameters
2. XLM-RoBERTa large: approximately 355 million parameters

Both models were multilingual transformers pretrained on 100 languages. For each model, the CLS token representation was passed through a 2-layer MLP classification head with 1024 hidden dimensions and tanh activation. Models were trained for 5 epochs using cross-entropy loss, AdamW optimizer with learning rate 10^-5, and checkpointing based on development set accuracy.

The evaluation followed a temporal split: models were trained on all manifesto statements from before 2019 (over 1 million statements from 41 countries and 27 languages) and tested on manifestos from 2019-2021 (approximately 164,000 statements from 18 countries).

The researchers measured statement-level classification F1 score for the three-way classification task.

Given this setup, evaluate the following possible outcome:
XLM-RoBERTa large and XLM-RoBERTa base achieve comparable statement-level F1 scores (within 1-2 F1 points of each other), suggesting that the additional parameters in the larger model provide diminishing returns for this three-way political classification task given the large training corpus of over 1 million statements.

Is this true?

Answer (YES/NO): YES